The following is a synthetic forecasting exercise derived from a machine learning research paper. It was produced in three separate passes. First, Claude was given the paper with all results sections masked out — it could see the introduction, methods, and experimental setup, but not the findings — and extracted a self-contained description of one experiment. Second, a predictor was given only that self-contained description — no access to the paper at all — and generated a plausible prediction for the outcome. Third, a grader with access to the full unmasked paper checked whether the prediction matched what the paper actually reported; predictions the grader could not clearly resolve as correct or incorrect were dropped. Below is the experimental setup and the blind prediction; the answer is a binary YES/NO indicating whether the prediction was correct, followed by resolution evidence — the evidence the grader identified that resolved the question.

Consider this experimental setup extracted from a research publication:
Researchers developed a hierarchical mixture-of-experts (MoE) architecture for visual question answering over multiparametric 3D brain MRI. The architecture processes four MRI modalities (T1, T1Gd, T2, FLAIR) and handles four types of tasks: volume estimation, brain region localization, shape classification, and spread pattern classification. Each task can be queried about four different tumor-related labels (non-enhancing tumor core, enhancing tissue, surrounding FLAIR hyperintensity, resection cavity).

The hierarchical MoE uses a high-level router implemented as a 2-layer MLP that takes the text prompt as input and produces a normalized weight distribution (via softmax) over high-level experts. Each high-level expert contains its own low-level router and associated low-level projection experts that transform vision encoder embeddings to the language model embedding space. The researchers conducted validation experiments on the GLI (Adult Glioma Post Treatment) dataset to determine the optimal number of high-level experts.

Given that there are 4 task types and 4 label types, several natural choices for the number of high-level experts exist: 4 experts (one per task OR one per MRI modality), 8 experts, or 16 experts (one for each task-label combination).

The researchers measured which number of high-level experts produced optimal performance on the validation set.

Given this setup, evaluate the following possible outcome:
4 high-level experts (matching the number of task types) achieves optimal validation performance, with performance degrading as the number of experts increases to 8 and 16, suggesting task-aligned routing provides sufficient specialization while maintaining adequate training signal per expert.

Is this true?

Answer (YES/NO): NO